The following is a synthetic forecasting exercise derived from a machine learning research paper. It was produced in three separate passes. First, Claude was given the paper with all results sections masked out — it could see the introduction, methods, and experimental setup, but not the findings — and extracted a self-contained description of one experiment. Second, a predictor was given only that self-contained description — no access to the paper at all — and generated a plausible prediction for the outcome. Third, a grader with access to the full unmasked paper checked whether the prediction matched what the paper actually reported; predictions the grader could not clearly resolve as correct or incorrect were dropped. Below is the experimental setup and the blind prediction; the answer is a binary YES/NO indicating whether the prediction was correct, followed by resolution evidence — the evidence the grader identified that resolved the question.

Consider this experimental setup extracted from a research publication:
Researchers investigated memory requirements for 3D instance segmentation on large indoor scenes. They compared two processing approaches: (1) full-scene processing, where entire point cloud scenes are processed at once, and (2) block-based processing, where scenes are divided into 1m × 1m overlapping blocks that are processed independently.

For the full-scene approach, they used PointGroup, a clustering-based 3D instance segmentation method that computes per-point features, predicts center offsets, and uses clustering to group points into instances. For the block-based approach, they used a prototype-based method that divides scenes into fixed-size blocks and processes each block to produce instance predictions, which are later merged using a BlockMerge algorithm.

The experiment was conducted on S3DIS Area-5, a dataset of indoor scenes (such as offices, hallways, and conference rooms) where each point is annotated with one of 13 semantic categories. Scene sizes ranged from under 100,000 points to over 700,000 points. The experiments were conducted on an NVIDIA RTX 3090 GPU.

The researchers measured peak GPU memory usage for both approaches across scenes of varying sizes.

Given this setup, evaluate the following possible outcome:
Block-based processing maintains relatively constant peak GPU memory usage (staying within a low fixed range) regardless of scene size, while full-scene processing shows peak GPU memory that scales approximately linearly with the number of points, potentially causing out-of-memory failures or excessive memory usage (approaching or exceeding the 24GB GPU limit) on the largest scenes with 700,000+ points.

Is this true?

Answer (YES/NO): YES